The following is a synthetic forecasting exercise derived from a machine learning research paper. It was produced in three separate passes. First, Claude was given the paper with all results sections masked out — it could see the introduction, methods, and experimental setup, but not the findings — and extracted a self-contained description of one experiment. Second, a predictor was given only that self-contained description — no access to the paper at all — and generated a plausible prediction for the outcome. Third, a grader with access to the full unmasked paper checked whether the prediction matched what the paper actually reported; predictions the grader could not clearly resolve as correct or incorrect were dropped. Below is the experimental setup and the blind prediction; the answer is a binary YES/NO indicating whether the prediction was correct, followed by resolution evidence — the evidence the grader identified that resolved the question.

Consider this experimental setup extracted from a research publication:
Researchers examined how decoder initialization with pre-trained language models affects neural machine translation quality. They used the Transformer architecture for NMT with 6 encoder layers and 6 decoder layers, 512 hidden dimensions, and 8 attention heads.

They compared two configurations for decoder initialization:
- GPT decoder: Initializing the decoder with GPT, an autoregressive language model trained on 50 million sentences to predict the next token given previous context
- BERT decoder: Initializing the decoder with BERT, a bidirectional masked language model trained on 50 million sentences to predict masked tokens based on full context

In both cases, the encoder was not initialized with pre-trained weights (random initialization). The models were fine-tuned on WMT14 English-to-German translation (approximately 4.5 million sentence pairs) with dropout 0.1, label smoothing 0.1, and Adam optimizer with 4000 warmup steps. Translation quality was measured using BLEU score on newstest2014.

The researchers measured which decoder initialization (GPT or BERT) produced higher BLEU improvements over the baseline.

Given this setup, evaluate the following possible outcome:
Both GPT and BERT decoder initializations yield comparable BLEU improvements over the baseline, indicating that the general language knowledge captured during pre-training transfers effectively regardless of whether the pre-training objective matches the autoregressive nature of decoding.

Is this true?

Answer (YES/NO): NO